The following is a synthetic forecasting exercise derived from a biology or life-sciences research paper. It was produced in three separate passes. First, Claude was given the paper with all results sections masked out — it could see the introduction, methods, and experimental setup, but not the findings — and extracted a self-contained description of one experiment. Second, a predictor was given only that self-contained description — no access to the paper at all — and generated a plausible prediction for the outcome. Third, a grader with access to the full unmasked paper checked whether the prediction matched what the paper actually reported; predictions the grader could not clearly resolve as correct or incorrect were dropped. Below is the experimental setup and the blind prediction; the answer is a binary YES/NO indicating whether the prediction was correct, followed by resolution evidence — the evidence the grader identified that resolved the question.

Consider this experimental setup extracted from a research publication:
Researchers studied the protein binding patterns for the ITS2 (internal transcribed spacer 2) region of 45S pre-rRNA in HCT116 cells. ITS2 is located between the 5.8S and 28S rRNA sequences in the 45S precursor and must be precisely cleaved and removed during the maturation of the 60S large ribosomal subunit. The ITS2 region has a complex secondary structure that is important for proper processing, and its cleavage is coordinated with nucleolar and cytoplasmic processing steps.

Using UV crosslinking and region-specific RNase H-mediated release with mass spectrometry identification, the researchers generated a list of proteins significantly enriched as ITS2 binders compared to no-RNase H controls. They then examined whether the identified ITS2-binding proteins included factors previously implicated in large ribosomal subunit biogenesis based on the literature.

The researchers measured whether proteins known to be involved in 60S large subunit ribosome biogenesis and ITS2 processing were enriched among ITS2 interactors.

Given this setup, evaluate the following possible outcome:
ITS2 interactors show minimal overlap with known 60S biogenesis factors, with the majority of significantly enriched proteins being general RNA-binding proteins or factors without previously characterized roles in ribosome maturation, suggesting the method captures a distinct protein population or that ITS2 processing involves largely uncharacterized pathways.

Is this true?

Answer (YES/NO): NO